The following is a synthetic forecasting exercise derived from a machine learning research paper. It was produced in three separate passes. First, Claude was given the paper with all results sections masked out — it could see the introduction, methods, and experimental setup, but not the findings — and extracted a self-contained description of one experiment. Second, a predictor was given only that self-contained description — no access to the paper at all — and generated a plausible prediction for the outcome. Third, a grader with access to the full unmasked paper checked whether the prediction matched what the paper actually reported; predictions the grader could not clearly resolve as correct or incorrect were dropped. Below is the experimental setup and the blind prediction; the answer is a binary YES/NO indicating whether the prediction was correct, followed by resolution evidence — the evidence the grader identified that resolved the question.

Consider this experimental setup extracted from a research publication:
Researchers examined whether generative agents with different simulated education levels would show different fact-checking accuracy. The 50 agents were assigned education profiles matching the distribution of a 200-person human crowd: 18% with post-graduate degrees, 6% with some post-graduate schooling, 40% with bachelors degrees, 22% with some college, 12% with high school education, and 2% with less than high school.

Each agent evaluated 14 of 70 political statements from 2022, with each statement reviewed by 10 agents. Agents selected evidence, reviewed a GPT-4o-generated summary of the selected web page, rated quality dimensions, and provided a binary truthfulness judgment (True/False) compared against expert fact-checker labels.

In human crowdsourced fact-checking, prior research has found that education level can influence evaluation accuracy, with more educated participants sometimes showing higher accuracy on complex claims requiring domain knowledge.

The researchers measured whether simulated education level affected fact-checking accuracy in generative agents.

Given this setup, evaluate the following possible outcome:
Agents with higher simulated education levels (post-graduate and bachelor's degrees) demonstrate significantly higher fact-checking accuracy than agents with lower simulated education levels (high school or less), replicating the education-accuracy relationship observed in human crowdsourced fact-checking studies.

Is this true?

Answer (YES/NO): NO